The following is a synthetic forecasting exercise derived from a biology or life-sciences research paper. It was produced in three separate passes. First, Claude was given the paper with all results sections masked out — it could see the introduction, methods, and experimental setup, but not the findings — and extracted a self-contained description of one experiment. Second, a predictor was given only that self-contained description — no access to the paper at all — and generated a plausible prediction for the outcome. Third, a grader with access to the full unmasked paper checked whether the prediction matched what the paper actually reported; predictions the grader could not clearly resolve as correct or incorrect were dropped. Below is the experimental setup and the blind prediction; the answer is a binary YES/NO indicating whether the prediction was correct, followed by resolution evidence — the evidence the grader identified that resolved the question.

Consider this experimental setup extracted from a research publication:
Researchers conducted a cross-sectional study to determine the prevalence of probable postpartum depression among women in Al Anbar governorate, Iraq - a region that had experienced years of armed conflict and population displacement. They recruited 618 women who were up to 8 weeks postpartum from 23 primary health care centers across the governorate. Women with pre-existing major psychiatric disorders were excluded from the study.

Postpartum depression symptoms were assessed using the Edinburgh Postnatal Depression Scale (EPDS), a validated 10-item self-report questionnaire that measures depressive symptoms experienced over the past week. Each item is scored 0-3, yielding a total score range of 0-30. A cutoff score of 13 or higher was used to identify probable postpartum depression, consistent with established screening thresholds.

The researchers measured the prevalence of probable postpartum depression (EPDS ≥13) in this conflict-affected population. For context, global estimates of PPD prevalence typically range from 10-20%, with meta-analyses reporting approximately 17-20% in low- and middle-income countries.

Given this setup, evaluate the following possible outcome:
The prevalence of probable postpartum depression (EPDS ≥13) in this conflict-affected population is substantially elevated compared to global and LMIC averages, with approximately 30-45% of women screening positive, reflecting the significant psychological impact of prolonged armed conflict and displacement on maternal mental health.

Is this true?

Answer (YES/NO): YES